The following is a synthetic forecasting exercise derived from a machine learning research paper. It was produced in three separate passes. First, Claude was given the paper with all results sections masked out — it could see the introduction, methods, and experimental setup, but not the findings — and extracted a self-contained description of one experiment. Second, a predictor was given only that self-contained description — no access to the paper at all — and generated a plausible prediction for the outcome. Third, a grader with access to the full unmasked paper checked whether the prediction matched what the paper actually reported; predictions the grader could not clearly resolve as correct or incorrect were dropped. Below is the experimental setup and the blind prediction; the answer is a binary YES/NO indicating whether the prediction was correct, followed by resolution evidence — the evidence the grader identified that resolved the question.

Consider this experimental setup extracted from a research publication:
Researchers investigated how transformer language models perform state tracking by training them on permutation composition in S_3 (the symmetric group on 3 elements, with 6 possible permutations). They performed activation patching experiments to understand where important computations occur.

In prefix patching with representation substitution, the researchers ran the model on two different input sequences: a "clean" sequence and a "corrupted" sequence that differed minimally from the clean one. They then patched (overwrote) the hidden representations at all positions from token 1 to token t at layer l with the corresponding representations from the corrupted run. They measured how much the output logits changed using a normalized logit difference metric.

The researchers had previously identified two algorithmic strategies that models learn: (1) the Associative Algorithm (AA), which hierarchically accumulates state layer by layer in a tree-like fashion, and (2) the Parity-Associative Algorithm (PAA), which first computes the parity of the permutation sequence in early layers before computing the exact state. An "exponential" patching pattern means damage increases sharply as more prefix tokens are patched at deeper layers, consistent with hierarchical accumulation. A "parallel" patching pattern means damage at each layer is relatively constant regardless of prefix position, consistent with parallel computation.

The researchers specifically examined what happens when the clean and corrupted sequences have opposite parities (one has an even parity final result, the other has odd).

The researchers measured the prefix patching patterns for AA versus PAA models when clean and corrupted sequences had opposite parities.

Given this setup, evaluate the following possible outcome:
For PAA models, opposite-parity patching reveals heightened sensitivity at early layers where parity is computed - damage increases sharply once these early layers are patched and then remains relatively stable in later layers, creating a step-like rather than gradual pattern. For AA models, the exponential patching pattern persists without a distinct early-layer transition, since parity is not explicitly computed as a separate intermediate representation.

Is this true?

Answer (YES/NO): NO